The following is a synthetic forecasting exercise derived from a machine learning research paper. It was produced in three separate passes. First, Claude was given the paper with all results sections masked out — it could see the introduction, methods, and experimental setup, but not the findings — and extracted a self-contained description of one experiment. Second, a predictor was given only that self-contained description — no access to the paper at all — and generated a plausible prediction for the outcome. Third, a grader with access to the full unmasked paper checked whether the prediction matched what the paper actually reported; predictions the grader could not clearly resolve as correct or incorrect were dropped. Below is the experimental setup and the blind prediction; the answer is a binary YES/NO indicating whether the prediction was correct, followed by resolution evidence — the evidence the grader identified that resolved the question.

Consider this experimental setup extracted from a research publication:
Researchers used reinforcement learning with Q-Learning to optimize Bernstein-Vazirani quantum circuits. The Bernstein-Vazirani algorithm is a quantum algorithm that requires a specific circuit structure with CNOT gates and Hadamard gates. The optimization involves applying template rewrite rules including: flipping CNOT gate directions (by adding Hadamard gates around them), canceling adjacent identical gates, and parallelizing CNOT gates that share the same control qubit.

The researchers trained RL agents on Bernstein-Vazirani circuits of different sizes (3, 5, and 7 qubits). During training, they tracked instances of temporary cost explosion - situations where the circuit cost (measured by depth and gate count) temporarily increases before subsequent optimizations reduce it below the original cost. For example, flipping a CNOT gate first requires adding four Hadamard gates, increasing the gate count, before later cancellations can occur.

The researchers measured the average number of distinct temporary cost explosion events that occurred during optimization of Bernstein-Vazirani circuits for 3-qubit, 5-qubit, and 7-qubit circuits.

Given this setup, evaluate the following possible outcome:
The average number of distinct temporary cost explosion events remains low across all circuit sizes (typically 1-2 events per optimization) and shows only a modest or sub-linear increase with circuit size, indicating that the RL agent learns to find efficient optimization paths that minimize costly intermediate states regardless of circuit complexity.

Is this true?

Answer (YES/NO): NO